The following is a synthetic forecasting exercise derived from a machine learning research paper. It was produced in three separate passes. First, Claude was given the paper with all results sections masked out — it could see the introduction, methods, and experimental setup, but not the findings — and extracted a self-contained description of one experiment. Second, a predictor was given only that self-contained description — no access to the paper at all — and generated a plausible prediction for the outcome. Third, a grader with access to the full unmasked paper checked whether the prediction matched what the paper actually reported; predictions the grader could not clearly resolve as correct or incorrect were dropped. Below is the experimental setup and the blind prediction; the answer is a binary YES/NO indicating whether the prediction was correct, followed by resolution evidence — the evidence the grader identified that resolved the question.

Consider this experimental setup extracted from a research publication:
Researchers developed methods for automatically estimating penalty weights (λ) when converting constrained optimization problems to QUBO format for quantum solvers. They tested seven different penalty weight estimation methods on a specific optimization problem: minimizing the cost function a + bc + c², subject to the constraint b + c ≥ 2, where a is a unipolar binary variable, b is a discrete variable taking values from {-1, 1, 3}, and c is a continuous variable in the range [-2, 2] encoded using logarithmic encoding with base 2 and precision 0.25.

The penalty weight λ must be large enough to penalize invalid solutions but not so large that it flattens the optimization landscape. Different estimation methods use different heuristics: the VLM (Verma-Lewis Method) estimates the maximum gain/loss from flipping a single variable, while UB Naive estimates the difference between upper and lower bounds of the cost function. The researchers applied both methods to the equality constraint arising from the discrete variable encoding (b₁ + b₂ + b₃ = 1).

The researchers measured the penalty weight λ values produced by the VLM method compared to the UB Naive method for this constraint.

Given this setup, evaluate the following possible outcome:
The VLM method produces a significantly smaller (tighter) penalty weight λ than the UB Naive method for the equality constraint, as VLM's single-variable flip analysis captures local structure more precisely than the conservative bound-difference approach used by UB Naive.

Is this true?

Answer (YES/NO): YES